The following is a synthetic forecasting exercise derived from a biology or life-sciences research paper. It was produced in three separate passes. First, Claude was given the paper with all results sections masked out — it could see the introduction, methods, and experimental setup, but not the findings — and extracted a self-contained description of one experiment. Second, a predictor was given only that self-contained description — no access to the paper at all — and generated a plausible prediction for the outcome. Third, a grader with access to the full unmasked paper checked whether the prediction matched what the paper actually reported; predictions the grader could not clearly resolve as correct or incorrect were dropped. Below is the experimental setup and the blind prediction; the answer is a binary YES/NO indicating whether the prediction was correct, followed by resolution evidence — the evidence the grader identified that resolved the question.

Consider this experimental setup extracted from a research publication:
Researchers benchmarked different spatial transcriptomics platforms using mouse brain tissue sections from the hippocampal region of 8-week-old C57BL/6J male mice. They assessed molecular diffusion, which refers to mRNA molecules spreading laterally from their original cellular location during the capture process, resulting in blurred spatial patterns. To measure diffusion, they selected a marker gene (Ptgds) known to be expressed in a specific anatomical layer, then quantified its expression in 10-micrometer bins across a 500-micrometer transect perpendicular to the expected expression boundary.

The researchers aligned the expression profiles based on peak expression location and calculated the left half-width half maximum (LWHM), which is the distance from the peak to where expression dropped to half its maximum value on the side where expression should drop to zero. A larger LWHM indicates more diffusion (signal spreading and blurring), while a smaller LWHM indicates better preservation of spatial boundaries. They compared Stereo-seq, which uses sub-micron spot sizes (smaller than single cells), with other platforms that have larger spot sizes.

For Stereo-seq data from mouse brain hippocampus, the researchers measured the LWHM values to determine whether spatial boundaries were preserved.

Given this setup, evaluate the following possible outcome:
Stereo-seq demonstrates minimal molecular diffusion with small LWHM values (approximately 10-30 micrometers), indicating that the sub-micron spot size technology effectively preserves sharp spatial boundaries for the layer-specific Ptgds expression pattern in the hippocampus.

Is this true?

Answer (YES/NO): NO